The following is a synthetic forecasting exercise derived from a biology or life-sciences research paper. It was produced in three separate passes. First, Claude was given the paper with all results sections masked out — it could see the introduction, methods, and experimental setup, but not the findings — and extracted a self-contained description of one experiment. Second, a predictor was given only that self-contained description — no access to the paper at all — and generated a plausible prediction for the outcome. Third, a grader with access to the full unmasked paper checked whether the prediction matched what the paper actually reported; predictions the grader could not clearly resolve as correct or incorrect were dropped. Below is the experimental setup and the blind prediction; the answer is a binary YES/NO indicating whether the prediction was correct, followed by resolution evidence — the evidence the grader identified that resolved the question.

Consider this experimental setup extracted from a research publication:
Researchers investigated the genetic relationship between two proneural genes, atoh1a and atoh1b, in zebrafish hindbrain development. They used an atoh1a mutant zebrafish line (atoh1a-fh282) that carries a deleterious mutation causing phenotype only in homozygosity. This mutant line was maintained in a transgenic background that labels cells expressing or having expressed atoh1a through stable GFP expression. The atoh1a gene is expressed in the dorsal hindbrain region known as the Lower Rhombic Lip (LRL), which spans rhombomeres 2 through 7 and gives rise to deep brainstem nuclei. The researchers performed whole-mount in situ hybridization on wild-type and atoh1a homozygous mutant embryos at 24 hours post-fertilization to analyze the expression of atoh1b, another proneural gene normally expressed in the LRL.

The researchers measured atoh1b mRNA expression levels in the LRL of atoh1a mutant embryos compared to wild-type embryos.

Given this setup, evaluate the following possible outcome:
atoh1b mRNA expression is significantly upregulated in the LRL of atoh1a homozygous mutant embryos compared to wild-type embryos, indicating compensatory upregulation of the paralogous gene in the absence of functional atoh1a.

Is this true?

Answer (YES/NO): NO